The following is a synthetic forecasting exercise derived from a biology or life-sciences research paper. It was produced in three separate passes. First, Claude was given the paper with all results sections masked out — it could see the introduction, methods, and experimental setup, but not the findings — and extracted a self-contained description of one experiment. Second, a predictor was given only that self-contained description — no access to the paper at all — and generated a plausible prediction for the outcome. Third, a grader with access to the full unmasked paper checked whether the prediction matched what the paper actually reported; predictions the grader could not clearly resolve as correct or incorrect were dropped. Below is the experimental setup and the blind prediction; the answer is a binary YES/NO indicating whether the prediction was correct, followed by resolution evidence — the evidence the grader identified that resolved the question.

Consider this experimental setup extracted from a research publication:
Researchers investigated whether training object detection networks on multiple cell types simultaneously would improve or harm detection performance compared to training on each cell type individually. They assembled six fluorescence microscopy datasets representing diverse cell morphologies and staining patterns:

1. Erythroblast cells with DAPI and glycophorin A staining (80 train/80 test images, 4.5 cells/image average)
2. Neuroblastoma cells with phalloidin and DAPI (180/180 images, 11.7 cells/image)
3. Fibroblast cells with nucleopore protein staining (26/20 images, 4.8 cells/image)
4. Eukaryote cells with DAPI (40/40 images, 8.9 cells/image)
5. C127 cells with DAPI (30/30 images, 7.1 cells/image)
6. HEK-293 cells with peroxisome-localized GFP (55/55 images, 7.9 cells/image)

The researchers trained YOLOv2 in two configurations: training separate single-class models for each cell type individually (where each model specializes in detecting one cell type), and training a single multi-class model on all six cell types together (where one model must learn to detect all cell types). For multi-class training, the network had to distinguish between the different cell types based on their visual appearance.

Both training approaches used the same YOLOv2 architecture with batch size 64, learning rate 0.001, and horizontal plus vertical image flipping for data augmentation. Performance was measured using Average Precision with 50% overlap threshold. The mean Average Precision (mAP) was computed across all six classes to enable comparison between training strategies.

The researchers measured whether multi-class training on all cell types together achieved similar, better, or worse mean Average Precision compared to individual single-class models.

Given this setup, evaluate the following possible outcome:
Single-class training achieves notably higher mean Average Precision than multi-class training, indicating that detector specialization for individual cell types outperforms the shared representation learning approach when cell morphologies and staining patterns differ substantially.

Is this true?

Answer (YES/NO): NO